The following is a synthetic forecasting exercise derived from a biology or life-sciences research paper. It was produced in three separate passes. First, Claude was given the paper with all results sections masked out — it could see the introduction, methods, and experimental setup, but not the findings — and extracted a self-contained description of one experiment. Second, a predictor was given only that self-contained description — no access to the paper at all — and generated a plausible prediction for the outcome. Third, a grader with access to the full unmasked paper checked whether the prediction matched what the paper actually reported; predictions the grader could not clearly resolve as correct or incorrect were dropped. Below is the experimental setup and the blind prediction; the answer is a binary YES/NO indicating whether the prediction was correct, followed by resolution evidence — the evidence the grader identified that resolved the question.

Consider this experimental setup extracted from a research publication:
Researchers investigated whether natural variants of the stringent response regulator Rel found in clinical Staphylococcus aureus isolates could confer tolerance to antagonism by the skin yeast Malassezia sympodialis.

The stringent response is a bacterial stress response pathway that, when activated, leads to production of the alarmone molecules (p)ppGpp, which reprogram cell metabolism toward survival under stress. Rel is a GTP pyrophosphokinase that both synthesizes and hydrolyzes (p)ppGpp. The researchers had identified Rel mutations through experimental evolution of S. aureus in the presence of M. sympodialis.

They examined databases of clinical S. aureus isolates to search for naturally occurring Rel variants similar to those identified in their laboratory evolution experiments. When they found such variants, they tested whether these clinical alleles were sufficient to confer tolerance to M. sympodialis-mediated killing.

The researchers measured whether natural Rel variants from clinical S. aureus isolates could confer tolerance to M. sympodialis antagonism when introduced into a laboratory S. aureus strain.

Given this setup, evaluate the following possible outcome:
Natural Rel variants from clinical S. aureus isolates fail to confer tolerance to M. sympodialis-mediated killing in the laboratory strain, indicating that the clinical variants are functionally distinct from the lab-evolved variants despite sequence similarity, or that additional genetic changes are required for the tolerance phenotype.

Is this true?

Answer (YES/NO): NO